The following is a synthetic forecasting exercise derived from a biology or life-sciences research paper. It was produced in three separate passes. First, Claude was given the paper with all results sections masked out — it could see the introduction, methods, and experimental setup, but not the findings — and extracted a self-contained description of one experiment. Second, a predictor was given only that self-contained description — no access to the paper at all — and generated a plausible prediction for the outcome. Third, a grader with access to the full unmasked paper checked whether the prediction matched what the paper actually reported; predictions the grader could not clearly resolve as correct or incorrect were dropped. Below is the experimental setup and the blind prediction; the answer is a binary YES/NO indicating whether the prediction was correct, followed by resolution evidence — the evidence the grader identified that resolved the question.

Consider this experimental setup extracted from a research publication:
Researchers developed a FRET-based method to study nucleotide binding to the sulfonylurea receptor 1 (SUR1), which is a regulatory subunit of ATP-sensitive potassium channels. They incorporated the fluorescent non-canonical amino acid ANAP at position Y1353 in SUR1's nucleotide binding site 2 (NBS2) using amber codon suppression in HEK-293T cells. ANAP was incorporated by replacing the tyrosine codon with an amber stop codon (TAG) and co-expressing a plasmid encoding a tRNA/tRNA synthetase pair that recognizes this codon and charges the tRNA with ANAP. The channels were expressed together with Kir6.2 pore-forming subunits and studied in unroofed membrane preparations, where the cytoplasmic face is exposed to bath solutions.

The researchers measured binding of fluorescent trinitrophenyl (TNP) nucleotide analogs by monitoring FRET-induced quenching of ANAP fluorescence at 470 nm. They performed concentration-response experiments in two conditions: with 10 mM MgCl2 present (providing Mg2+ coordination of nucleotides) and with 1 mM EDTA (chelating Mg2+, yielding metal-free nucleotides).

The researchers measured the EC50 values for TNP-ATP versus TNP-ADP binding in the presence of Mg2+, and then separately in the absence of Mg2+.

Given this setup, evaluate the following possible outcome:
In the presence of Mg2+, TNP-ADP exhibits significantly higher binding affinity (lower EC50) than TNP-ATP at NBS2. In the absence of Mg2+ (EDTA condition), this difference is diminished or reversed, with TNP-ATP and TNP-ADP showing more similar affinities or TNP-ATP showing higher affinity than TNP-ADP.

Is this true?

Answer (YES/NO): YES